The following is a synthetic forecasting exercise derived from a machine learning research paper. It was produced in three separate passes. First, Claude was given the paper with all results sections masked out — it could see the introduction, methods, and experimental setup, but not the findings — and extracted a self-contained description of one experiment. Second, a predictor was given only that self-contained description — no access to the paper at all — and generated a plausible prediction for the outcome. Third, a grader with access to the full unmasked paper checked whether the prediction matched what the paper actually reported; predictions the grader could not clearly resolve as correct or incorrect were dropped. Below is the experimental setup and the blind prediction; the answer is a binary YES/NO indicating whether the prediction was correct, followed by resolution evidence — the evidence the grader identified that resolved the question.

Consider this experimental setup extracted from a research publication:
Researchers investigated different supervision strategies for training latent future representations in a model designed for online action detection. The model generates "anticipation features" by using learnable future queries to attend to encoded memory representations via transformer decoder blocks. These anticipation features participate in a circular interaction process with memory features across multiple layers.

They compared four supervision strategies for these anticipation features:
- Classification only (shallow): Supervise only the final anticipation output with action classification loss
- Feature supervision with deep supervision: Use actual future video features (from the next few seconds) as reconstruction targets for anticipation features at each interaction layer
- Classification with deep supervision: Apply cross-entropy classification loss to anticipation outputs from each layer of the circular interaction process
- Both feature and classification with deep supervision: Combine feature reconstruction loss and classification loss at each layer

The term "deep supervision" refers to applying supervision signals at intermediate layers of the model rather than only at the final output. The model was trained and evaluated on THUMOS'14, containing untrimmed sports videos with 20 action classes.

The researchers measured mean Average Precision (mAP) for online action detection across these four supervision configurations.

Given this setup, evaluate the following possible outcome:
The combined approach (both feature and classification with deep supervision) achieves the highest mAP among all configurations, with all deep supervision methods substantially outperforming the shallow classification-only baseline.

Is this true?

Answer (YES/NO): NO